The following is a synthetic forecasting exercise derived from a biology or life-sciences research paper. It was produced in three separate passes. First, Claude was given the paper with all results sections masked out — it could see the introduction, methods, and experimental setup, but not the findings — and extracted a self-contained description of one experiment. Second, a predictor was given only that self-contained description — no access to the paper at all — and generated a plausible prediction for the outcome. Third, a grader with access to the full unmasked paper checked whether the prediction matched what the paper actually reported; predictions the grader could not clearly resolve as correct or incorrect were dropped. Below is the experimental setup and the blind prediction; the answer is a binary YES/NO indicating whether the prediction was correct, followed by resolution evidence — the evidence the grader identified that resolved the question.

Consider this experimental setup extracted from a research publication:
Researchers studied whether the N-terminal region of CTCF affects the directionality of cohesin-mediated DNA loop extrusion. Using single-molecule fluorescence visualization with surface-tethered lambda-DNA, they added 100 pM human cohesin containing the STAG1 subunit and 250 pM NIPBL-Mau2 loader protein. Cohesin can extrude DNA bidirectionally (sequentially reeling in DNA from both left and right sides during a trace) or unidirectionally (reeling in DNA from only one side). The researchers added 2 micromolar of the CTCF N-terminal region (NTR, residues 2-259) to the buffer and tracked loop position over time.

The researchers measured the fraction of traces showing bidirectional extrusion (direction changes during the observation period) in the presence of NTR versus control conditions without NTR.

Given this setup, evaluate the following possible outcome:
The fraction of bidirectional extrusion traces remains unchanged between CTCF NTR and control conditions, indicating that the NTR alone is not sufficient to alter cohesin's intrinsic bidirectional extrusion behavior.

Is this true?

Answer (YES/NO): NO